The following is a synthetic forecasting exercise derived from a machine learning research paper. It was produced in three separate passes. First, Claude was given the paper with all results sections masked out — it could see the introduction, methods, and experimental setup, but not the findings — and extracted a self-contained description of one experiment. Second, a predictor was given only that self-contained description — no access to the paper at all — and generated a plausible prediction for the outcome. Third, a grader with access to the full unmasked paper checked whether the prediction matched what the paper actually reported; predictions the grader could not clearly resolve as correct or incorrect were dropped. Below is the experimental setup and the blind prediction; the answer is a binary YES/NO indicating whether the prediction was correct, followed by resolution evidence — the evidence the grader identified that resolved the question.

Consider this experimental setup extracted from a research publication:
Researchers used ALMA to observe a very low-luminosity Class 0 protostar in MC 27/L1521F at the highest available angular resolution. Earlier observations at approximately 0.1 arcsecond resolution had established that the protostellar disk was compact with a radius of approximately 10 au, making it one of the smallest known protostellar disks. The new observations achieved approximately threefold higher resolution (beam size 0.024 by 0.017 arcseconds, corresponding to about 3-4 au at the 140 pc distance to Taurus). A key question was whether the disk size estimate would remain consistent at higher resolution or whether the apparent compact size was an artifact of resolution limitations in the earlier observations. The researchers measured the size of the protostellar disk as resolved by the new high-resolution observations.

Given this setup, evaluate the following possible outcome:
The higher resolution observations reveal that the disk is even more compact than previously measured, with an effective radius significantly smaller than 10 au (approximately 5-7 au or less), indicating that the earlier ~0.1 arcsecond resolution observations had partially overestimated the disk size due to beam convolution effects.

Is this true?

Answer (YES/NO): NO